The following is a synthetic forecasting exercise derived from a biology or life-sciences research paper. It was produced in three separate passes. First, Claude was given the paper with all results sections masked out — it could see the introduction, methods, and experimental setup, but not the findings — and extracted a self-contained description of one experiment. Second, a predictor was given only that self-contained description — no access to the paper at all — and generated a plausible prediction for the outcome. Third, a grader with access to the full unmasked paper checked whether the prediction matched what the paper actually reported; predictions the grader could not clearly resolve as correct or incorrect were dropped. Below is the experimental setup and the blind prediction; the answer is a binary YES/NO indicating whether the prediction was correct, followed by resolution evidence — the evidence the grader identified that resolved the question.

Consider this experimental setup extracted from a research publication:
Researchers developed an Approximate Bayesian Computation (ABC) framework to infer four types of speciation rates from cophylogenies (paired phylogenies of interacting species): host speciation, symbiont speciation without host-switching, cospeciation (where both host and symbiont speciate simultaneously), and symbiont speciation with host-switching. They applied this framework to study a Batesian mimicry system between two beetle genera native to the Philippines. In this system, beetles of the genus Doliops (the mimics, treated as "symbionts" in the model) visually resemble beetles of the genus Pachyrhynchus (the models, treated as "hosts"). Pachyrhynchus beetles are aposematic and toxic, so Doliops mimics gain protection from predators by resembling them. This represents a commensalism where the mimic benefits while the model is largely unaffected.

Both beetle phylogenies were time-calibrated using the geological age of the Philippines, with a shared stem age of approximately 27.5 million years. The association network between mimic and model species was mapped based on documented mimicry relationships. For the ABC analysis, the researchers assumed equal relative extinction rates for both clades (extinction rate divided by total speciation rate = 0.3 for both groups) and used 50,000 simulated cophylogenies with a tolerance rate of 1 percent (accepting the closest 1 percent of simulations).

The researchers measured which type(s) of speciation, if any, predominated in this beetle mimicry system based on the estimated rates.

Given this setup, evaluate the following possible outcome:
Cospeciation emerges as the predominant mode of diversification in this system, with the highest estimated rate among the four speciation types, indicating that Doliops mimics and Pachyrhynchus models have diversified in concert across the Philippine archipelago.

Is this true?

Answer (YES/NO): NO